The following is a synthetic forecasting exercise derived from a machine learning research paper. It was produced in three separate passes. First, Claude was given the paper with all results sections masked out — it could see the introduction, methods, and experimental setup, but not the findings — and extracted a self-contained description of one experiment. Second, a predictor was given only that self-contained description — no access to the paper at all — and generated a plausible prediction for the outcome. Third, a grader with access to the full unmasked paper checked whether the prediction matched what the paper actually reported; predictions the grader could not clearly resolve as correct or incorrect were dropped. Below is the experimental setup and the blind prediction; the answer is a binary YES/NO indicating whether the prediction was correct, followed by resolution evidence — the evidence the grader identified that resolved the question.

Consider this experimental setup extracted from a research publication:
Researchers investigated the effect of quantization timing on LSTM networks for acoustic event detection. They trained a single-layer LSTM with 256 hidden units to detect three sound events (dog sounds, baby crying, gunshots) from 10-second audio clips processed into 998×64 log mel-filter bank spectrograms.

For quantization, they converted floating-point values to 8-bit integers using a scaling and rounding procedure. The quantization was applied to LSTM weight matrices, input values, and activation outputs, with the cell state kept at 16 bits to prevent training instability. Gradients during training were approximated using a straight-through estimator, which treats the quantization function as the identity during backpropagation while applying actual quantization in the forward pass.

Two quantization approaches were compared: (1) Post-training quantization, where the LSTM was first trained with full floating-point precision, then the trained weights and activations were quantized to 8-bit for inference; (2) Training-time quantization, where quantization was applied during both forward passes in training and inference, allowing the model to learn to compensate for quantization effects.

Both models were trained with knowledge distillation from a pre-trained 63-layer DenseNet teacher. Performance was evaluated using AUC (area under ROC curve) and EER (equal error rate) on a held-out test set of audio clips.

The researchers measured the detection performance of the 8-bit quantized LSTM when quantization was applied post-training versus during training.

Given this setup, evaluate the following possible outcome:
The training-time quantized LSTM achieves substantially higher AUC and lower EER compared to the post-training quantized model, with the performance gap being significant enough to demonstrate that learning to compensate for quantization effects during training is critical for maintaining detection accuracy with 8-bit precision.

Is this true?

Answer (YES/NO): NO